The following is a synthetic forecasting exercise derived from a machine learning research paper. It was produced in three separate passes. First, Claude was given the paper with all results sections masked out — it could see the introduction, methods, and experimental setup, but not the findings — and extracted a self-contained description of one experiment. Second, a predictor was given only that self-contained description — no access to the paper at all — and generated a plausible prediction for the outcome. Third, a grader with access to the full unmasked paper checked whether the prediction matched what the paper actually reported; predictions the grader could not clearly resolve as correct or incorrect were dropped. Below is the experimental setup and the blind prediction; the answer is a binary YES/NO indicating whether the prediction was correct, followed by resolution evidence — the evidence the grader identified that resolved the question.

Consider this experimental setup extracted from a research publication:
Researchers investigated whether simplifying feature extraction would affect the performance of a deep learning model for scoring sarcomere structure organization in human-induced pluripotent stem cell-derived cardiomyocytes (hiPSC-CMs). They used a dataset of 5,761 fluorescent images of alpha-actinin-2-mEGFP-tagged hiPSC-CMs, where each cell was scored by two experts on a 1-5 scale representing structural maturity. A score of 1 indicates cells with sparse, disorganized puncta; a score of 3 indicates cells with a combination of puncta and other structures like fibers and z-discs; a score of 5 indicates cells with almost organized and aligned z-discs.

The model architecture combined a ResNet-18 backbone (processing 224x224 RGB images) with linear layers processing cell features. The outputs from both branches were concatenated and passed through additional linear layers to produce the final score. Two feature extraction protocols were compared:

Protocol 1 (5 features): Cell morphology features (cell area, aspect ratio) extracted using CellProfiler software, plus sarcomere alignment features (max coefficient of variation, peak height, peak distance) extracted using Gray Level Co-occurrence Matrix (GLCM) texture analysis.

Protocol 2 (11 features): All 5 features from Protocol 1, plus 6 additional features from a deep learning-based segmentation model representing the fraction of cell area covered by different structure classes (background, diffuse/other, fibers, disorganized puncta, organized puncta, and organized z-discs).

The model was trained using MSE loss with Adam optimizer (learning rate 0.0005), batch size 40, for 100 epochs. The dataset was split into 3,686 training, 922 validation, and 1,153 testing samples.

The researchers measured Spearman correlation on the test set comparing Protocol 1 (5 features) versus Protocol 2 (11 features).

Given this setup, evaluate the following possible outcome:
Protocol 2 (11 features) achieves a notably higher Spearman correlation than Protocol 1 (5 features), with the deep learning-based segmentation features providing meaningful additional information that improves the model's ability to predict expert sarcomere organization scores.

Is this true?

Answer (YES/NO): NO